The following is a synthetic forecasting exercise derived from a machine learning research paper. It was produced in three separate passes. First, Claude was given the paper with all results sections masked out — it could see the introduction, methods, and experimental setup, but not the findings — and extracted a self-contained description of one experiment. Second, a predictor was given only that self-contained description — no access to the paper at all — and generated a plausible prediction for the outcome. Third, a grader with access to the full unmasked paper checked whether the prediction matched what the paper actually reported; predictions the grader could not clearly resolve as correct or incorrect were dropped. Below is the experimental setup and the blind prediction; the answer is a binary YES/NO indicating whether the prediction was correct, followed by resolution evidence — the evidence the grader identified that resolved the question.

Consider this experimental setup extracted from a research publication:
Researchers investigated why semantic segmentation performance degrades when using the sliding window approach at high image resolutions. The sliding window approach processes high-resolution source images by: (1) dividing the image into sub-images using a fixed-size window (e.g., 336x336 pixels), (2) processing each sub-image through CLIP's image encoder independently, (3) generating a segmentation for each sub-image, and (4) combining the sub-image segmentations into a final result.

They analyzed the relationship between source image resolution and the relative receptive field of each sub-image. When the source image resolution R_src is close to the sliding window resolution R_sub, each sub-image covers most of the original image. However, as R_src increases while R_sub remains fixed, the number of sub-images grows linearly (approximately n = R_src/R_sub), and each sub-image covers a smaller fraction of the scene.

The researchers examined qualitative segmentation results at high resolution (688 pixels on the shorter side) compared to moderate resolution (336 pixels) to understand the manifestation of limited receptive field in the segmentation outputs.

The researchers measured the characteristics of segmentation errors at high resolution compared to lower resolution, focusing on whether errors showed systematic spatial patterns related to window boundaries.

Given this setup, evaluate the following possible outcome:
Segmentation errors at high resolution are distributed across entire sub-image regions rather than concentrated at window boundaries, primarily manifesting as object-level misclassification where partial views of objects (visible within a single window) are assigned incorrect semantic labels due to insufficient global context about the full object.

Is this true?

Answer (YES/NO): YES